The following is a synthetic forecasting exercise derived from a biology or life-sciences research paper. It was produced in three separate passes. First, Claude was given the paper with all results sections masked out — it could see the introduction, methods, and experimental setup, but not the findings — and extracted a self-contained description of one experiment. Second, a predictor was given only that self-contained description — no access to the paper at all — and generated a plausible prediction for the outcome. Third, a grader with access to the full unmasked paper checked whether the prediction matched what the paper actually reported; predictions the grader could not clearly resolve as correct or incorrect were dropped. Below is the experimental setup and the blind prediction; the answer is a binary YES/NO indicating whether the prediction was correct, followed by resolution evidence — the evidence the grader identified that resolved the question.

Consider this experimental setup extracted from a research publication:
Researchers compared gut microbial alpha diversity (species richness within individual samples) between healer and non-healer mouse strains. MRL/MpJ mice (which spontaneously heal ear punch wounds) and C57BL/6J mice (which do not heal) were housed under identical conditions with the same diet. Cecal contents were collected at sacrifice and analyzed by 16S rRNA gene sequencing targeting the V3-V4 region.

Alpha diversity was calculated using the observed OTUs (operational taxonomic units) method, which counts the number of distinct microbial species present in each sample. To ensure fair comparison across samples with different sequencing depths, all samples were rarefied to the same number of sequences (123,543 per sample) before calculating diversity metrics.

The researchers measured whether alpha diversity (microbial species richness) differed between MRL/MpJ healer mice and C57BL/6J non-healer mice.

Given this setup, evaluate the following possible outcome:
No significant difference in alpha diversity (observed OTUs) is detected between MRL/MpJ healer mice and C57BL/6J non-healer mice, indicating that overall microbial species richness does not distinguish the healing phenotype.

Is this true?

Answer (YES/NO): NO